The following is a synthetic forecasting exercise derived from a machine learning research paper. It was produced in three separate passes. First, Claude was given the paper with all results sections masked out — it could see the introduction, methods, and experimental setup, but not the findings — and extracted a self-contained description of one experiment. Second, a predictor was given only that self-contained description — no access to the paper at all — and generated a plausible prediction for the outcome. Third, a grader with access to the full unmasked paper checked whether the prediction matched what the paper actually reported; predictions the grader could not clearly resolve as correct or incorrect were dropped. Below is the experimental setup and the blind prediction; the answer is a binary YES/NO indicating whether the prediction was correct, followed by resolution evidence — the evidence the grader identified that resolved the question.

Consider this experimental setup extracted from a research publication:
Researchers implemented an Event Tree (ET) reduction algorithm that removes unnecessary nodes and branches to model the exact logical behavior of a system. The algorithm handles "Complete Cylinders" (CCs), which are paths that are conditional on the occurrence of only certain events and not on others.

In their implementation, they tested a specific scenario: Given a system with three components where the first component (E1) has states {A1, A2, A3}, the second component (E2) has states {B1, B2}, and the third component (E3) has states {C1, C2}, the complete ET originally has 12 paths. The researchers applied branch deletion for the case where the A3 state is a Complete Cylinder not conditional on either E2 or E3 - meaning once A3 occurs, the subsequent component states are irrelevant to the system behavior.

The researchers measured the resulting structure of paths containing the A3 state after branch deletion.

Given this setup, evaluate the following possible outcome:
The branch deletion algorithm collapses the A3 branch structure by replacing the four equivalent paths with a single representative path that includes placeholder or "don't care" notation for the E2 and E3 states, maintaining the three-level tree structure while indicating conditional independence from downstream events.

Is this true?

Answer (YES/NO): NO